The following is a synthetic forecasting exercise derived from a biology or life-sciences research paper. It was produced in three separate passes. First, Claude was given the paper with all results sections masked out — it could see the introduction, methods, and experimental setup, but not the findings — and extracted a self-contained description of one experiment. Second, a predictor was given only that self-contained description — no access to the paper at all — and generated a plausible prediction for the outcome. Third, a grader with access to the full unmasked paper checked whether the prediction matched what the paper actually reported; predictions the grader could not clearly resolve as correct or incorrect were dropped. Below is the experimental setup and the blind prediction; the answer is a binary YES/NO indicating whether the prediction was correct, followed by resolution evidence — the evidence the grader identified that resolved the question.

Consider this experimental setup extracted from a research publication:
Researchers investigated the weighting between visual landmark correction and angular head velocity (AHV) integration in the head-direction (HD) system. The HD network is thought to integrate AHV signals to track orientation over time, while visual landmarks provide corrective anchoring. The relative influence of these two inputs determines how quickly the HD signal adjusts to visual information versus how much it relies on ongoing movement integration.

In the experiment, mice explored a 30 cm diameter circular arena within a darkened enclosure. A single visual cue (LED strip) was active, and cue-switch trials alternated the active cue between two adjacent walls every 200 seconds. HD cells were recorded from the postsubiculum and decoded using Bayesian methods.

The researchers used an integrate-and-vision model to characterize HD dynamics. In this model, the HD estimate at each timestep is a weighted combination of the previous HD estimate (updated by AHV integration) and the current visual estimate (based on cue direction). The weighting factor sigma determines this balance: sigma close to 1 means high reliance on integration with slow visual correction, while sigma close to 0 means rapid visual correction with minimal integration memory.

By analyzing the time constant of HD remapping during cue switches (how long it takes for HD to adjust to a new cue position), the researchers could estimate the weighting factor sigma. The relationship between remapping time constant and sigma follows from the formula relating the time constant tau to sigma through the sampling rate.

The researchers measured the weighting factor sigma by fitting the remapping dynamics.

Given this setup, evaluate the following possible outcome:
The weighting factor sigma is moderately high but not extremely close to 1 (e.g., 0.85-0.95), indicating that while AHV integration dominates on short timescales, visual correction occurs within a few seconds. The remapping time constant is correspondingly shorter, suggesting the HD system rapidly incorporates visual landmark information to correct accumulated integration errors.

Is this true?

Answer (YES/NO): NO